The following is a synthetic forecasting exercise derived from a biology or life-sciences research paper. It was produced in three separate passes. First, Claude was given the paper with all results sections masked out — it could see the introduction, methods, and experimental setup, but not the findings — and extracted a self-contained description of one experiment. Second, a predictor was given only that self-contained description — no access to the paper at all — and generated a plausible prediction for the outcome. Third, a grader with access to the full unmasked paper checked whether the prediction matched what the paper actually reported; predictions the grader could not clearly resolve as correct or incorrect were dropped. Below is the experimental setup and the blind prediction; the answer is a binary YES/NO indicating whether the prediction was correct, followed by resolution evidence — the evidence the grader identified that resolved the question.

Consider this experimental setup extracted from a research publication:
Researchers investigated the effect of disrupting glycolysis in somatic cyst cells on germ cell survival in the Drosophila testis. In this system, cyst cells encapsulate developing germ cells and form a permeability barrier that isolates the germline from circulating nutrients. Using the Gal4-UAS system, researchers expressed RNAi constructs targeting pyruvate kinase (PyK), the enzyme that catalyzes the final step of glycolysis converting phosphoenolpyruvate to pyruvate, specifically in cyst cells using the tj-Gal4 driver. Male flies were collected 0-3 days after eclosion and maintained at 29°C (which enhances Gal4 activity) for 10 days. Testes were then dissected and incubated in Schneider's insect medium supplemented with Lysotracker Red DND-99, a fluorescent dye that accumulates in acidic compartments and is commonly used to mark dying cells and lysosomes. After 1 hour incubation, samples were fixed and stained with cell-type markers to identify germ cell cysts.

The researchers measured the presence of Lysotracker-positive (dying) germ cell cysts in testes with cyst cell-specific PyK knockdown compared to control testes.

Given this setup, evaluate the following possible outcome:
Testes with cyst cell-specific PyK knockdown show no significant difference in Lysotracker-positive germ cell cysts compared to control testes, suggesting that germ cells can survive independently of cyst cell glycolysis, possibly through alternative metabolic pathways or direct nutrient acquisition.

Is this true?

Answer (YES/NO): NO